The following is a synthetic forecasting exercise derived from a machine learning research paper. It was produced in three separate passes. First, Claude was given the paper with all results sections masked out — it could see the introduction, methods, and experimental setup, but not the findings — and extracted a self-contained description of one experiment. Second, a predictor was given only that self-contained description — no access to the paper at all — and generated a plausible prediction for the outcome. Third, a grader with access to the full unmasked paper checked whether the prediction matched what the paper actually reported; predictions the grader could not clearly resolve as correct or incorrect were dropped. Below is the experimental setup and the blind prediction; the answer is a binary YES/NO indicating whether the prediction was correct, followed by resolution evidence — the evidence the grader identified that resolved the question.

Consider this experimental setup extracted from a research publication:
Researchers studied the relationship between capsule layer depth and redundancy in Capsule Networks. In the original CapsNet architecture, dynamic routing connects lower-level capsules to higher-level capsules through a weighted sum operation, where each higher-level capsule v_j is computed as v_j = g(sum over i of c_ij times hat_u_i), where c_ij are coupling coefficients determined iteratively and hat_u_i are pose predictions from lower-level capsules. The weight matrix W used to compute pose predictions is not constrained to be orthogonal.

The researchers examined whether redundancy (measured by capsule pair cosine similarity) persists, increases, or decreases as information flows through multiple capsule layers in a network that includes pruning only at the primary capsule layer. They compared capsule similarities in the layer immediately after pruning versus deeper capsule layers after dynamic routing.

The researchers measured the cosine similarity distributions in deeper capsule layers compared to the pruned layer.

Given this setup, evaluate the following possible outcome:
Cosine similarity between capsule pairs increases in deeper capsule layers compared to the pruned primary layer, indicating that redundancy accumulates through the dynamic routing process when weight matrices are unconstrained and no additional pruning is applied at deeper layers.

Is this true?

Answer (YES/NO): YES